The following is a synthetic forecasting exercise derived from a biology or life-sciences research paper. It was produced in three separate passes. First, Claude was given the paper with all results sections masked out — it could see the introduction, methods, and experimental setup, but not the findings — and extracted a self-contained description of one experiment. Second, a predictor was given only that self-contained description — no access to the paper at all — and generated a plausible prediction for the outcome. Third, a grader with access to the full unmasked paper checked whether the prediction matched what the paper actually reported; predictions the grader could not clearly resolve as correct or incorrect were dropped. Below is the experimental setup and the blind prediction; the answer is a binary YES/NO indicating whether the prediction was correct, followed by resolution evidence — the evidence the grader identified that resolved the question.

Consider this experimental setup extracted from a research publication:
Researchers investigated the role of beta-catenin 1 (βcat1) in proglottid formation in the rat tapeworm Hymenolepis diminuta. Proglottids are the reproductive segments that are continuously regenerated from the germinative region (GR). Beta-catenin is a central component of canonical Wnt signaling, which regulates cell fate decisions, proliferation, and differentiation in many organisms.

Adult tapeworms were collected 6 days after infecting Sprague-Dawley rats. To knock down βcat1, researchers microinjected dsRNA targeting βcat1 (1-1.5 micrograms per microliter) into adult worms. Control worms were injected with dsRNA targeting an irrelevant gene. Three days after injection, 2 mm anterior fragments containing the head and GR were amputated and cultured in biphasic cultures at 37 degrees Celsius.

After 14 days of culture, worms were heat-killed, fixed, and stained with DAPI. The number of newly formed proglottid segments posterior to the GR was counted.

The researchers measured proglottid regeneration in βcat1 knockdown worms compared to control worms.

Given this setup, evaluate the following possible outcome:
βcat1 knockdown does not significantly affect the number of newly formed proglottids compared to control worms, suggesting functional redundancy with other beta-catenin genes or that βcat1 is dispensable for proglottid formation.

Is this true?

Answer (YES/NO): NO